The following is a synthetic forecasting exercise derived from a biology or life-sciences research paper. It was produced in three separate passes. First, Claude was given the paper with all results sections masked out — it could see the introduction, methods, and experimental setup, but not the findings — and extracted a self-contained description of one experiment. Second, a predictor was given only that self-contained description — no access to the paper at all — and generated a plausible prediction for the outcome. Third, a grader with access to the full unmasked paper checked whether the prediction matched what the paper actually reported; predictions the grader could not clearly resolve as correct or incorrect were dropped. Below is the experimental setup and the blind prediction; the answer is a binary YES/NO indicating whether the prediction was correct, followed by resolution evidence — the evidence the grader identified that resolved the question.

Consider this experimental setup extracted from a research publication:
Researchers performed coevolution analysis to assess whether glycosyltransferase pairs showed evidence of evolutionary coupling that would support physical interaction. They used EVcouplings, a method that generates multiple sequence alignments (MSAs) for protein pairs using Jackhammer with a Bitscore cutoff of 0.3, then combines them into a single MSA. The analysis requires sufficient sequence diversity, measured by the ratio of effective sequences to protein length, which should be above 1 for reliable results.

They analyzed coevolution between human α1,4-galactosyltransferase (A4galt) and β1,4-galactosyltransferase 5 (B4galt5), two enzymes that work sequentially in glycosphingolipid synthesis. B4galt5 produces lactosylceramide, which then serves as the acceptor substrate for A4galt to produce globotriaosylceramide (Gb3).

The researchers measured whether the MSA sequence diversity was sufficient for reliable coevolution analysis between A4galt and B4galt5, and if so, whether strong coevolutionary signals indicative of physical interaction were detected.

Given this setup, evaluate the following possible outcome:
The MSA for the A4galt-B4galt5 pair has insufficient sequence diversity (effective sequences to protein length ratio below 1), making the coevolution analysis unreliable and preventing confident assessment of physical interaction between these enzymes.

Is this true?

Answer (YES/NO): YES